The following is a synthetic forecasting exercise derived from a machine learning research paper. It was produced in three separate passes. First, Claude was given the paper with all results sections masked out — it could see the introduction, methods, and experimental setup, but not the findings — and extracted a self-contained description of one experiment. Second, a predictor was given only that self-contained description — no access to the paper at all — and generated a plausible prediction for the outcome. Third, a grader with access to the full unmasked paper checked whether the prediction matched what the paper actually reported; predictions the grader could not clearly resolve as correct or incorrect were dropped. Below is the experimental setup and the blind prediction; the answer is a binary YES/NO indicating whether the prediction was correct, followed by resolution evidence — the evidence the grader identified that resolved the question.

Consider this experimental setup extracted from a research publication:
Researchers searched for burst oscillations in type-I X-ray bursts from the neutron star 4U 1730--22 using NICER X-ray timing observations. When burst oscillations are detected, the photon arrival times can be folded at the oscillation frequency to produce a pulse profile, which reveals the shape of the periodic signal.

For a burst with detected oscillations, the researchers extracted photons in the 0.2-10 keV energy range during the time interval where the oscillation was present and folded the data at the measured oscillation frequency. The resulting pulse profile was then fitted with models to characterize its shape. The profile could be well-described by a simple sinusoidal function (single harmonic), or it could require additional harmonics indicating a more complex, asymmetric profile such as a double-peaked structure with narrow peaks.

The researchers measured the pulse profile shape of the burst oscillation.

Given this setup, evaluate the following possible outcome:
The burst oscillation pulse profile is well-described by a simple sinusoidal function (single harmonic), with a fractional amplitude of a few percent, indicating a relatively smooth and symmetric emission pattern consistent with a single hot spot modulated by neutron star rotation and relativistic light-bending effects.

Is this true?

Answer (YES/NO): NO